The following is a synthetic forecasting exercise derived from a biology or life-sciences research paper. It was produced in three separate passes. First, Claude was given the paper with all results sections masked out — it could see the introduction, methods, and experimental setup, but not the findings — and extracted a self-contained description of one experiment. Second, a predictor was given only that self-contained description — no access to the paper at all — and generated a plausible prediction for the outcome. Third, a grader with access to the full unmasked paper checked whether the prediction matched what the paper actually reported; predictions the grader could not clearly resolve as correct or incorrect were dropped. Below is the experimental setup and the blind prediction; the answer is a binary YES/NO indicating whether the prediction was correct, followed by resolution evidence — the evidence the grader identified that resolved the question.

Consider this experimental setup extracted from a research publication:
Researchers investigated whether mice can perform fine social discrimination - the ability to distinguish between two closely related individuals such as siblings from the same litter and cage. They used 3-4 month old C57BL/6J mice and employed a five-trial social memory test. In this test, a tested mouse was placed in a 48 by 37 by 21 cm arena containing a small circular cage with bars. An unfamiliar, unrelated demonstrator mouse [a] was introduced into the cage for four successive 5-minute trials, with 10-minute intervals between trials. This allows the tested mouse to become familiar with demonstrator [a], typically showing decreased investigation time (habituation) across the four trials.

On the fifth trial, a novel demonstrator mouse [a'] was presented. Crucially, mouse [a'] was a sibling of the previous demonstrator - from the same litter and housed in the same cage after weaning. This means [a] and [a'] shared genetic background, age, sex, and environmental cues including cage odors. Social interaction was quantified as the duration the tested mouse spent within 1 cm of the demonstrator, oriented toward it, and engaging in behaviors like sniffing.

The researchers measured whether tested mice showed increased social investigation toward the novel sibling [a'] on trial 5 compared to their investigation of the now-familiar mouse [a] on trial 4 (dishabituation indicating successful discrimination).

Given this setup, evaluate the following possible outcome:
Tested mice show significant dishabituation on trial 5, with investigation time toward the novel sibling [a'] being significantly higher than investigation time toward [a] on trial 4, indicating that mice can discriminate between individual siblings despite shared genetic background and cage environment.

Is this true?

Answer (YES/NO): YES